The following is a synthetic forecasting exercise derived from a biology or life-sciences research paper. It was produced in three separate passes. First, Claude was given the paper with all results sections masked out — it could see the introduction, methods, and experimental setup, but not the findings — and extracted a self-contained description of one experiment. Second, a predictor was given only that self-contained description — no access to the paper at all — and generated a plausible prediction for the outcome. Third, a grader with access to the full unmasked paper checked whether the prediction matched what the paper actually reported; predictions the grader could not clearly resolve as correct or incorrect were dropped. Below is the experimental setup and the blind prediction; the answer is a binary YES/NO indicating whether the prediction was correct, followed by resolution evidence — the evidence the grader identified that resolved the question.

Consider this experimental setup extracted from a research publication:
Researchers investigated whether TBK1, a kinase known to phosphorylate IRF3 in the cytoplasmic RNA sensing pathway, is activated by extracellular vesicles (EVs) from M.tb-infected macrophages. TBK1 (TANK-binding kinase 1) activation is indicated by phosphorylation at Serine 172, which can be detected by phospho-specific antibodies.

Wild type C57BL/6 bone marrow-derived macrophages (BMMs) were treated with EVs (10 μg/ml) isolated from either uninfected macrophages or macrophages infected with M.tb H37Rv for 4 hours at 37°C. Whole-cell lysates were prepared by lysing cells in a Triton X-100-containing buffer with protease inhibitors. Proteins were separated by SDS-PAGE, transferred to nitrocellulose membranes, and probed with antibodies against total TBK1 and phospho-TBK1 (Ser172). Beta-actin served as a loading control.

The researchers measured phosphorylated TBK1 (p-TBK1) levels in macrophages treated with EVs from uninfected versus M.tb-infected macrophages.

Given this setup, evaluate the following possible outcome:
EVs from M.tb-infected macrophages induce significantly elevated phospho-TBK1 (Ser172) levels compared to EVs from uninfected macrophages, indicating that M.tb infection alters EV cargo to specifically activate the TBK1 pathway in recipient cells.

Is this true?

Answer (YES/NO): YES